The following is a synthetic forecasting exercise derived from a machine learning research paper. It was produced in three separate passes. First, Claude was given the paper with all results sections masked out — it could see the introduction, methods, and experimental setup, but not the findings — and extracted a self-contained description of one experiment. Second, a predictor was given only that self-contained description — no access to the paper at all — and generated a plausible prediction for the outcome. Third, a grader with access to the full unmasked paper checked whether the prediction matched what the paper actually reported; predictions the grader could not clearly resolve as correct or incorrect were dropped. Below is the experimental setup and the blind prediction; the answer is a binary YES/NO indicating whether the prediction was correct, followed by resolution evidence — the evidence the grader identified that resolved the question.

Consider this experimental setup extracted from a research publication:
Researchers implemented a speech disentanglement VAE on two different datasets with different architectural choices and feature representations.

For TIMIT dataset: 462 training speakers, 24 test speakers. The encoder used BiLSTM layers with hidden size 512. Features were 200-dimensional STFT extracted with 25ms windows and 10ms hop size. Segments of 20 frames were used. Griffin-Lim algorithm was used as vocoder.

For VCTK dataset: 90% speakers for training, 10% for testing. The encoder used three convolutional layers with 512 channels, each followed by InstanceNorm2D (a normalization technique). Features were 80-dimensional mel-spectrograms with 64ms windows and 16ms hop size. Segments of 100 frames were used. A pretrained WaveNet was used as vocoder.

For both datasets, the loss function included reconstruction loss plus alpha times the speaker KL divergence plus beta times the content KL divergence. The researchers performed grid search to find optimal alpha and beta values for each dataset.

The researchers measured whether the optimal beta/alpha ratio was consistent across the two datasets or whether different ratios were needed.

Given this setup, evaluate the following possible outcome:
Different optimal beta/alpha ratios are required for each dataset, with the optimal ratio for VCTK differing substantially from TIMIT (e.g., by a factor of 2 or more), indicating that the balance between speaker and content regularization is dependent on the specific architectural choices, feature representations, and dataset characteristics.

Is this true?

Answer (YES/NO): YES